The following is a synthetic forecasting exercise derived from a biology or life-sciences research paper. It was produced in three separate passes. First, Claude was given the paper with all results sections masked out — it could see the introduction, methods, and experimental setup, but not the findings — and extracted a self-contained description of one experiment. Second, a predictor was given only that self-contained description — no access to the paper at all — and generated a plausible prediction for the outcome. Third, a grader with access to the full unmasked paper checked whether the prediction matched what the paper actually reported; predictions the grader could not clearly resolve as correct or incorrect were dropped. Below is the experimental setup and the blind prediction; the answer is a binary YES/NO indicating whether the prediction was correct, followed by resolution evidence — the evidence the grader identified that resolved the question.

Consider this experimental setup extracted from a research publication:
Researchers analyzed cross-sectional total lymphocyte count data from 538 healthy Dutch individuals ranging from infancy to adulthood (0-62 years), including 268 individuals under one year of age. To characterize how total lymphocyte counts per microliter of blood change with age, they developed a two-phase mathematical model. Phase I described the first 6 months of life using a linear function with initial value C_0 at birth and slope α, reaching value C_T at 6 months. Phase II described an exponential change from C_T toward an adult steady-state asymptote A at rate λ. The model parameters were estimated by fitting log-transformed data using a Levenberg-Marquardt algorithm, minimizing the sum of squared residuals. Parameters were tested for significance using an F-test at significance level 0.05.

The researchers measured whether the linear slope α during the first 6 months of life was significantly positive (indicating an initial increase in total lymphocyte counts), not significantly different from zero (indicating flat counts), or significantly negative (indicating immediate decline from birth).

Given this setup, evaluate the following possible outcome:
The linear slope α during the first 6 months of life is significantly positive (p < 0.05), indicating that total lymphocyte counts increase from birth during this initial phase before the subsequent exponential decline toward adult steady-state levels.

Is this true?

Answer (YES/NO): NO